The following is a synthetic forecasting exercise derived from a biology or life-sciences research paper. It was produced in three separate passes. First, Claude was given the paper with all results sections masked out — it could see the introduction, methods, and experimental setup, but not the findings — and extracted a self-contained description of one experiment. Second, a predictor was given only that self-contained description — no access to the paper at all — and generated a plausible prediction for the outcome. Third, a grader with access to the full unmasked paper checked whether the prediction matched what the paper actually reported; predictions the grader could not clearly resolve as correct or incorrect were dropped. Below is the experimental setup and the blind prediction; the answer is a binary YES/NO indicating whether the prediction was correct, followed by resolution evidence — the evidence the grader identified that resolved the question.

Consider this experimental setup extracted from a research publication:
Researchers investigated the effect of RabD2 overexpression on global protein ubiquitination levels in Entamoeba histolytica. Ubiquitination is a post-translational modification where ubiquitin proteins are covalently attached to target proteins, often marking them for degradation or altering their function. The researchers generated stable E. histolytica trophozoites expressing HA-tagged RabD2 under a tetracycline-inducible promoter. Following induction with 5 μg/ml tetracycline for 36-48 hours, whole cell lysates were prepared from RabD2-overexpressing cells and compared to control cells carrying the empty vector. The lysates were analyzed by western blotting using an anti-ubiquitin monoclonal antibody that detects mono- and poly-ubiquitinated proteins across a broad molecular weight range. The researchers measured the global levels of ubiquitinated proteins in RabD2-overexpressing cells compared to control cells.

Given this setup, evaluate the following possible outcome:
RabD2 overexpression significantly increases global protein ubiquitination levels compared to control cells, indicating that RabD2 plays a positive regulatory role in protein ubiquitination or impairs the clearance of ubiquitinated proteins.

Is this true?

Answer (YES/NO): YES